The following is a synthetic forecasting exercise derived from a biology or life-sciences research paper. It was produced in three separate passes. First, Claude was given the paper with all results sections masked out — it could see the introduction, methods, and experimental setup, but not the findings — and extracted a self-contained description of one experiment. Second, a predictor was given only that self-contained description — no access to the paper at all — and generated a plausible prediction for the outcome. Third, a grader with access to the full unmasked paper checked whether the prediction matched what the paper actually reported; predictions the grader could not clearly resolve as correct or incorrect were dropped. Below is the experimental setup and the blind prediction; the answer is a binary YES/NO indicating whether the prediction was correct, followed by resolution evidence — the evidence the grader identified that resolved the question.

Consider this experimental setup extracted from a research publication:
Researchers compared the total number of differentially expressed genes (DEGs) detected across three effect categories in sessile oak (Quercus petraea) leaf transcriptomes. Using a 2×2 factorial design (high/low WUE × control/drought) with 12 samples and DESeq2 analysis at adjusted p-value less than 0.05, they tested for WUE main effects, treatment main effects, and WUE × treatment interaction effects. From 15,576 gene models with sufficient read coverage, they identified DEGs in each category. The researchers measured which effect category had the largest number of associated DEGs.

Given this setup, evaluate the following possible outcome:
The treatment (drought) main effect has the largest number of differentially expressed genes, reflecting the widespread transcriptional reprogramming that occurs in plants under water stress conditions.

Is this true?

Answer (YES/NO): NO